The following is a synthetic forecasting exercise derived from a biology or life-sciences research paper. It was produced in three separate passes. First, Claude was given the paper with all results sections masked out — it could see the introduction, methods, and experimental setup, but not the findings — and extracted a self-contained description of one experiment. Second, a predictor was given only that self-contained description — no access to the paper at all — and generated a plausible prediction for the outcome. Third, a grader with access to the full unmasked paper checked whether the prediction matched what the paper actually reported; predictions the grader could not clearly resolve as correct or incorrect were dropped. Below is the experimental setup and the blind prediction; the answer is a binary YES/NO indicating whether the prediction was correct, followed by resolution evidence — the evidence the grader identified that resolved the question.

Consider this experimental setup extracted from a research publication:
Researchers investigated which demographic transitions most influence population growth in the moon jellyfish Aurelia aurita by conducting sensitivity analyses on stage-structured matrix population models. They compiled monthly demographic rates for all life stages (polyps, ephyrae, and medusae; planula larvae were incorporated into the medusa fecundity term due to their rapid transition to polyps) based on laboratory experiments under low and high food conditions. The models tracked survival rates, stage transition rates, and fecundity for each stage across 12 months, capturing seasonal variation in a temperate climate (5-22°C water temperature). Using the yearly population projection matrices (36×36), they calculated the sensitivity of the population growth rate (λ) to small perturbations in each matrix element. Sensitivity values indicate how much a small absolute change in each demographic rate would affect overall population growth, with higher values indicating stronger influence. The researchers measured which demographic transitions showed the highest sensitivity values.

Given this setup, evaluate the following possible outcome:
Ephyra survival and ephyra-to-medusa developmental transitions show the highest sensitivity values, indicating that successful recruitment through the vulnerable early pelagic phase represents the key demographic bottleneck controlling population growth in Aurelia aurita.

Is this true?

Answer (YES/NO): NO